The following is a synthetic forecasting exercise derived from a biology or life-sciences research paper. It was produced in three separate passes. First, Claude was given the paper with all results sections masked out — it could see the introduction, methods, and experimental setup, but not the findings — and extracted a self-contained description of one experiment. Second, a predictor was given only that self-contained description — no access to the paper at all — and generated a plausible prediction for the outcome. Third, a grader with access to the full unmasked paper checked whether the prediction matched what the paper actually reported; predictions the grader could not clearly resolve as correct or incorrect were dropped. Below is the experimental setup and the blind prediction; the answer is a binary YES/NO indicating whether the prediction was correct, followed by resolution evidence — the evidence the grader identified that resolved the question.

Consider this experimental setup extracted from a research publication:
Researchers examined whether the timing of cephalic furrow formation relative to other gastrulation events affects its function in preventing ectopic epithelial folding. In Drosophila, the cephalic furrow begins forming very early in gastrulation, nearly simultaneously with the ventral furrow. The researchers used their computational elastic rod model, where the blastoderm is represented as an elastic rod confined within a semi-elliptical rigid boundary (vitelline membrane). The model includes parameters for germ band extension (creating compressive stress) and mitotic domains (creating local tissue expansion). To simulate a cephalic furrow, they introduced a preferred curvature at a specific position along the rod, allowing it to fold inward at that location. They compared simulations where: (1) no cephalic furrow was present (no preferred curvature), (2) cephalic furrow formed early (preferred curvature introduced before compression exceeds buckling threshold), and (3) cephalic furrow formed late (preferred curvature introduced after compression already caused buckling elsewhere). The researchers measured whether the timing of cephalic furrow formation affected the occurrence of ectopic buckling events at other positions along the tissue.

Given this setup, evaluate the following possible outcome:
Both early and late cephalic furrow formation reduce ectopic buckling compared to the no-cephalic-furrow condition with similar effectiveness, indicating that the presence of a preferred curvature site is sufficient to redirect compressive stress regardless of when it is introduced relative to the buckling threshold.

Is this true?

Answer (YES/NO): NO